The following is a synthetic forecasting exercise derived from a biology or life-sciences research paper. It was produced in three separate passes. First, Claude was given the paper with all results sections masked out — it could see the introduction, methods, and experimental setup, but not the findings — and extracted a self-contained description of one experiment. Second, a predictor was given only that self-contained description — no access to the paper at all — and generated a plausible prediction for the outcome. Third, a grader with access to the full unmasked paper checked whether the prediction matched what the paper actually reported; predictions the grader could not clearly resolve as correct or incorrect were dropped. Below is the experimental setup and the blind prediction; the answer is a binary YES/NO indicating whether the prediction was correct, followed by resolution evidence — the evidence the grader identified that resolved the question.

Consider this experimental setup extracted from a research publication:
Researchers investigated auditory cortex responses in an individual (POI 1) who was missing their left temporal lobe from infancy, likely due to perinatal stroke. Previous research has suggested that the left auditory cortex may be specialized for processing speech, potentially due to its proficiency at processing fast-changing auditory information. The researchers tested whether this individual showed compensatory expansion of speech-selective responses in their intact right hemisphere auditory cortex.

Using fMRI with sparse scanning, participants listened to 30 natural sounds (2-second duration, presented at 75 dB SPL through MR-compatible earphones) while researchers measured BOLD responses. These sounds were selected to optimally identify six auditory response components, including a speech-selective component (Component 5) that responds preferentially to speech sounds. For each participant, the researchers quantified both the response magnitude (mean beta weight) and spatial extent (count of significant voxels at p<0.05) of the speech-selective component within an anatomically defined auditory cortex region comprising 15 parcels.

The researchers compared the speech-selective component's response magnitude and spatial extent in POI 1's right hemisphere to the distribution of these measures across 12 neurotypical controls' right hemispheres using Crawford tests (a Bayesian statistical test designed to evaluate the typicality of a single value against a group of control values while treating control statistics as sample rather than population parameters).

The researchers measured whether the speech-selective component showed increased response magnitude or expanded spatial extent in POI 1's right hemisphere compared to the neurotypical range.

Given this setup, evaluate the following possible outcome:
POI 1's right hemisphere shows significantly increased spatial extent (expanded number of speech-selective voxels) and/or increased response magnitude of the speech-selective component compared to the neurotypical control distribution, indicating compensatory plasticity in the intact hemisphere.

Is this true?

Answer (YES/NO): NO